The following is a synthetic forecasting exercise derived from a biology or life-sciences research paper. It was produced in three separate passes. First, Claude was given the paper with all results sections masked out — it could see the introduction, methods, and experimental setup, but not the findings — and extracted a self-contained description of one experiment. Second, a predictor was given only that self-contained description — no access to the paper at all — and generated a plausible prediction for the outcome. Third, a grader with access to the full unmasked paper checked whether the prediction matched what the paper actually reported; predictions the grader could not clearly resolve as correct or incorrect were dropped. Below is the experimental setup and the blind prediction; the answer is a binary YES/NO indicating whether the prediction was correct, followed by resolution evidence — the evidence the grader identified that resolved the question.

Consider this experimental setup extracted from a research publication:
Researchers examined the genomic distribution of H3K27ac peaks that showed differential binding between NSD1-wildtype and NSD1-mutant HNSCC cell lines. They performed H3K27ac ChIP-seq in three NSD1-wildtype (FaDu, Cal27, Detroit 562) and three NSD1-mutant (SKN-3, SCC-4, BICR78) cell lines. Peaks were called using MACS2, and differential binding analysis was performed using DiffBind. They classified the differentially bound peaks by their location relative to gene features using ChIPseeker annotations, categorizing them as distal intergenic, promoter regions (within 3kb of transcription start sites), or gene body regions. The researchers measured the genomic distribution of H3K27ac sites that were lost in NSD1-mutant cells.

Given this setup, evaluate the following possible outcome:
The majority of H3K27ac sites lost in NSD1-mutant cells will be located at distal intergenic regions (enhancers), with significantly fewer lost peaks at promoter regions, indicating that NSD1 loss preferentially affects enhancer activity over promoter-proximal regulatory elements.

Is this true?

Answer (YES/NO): YES